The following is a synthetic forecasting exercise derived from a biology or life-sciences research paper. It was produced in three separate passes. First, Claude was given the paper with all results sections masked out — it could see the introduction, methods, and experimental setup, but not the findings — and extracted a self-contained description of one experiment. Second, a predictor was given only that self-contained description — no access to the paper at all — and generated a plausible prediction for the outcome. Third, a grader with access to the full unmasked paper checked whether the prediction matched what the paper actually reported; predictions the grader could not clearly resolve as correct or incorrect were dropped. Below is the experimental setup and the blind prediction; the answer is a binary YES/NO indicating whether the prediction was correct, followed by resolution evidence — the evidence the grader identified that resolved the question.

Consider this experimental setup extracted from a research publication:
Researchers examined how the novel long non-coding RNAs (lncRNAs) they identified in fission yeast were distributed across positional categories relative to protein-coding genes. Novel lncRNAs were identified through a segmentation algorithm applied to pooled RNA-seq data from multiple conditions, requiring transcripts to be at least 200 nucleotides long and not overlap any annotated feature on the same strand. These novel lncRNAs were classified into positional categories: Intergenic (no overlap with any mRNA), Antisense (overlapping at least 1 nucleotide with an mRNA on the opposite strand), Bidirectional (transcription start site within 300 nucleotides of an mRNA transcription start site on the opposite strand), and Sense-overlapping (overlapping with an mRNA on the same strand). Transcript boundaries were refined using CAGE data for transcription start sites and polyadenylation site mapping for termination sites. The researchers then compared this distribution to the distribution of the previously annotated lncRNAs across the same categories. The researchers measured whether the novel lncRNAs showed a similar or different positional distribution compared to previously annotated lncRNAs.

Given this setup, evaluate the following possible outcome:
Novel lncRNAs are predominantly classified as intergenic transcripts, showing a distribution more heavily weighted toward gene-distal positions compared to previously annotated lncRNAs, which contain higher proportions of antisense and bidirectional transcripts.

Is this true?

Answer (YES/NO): NO